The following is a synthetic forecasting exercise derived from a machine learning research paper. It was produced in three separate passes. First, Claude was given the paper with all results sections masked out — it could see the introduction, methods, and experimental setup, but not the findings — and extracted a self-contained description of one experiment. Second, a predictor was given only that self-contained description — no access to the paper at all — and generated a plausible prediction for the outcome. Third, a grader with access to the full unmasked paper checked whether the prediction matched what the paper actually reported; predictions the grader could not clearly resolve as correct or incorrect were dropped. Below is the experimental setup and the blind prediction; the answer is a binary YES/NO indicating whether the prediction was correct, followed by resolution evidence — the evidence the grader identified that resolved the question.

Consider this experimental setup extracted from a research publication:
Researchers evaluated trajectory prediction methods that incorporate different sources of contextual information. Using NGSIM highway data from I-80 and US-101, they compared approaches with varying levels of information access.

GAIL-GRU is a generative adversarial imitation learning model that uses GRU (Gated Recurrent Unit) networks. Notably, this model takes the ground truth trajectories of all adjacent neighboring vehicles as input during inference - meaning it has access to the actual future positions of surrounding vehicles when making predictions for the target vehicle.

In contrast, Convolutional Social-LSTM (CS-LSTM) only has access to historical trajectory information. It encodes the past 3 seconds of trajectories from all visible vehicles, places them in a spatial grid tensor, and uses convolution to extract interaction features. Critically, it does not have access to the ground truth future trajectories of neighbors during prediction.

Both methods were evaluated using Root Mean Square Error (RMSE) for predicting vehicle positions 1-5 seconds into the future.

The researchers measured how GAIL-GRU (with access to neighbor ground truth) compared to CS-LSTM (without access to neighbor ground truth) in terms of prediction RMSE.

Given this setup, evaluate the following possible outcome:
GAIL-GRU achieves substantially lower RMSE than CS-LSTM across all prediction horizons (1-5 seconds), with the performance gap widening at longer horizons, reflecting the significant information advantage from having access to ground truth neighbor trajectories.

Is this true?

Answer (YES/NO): NO